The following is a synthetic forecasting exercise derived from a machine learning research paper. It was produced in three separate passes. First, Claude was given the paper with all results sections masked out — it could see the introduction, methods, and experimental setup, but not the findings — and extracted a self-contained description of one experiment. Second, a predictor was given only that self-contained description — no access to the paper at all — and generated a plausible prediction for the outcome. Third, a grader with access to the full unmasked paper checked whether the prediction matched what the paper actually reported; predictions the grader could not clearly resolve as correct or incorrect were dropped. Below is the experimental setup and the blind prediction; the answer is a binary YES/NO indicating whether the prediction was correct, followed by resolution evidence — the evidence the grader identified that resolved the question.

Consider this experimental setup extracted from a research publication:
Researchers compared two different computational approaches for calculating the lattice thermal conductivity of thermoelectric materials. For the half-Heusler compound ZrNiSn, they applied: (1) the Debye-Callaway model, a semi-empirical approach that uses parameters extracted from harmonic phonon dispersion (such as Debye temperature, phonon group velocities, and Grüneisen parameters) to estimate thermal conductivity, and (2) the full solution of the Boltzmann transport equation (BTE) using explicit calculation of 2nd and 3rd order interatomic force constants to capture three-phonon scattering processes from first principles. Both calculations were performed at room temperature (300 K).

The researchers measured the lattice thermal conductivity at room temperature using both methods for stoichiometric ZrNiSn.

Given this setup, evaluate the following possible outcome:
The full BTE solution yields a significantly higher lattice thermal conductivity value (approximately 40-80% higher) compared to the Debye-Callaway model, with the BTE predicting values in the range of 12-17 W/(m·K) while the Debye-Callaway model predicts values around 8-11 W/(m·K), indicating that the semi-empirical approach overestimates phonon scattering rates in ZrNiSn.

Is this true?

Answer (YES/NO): NO